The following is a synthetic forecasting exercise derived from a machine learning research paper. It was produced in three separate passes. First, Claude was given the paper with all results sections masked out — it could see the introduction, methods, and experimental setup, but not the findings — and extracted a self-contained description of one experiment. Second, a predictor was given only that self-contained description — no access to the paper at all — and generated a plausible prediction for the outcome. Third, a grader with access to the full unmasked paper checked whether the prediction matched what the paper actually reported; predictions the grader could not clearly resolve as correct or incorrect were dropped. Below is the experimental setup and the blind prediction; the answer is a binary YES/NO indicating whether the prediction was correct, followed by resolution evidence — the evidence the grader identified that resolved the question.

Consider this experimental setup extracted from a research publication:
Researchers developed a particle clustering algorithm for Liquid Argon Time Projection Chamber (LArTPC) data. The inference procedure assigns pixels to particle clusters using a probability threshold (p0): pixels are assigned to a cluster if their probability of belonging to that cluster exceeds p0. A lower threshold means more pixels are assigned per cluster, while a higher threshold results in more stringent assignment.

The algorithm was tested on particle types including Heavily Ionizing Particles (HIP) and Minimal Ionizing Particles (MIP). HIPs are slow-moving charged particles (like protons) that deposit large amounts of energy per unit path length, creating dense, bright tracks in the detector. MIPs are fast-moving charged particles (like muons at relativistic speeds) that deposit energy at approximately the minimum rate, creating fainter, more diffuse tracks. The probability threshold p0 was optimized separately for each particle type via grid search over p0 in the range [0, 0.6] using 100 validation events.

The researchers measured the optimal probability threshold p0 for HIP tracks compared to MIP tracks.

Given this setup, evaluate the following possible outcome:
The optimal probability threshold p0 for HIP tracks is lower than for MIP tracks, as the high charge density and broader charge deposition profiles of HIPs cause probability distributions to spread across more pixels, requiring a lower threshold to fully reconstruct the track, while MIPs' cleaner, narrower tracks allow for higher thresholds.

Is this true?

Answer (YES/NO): NO